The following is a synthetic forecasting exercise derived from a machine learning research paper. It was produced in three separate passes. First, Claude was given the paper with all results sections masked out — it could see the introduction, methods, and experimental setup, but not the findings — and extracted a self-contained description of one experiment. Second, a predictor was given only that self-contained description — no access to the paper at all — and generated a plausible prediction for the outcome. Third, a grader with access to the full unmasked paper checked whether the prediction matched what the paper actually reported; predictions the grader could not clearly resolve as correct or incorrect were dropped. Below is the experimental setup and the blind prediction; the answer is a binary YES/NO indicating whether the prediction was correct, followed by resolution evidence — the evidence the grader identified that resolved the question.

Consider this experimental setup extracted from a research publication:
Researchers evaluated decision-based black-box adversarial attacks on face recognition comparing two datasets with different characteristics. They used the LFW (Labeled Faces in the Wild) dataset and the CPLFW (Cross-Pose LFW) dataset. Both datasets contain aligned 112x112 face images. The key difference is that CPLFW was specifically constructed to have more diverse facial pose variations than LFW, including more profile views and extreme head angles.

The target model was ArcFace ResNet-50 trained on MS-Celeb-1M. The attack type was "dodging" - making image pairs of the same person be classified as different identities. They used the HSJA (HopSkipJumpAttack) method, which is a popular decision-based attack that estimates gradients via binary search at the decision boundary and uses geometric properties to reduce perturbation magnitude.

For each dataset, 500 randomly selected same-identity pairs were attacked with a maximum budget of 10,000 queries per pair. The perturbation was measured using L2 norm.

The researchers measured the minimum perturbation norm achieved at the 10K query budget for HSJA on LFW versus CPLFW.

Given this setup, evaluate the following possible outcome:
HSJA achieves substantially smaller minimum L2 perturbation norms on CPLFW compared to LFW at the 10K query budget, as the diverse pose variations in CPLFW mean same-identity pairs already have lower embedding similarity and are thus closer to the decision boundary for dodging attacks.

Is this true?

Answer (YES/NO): NO